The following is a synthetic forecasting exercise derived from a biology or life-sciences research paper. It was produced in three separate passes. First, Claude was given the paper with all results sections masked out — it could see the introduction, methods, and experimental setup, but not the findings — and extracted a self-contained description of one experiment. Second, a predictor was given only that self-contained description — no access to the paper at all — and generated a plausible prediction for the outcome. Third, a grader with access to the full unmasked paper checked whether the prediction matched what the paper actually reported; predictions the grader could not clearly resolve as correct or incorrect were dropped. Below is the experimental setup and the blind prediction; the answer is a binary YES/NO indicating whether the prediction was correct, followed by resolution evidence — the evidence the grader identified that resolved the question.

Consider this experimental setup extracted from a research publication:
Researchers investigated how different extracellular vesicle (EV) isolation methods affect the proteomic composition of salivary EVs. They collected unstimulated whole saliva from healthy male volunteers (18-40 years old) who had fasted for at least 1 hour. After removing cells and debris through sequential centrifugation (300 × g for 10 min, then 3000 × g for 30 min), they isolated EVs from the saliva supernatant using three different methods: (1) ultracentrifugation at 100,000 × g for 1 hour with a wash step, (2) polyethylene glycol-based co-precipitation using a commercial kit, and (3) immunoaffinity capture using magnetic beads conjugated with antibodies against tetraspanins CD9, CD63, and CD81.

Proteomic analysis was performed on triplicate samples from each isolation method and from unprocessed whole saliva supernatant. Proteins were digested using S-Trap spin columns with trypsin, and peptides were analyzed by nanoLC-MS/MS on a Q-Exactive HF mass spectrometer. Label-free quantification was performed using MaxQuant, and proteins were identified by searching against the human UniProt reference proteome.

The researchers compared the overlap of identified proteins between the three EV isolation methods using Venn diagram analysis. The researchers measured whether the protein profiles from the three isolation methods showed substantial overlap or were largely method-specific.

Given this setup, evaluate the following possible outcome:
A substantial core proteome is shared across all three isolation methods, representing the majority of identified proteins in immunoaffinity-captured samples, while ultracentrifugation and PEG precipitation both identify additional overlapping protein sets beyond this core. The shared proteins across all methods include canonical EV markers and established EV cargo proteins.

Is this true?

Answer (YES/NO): NO